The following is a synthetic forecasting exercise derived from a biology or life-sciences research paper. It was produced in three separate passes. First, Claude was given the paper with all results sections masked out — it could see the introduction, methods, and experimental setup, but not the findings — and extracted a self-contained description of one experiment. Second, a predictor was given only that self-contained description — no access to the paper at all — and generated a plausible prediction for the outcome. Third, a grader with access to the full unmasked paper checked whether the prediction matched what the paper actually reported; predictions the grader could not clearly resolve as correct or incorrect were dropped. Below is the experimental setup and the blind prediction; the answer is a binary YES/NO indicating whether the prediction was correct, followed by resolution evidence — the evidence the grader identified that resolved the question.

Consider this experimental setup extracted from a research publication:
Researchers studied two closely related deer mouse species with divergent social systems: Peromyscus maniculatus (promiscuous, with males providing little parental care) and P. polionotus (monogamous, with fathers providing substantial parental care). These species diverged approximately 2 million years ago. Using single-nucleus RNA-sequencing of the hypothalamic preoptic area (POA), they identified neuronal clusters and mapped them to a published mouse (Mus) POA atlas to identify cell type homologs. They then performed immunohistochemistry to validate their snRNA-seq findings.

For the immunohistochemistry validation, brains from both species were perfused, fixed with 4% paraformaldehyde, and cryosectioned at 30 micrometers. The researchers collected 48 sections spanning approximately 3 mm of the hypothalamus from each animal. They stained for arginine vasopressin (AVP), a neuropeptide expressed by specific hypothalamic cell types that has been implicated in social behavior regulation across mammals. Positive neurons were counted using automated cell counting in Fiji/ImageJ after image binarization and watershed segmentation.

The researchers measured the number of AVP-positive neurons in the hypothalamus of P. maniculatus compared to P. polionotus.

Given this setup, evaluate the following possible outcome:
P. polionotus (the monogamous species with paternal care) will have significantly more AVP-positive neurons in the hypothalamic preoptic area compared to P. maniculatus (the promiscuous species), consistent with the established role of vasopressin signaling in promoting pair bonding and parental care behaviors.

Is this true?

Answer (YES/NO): NO